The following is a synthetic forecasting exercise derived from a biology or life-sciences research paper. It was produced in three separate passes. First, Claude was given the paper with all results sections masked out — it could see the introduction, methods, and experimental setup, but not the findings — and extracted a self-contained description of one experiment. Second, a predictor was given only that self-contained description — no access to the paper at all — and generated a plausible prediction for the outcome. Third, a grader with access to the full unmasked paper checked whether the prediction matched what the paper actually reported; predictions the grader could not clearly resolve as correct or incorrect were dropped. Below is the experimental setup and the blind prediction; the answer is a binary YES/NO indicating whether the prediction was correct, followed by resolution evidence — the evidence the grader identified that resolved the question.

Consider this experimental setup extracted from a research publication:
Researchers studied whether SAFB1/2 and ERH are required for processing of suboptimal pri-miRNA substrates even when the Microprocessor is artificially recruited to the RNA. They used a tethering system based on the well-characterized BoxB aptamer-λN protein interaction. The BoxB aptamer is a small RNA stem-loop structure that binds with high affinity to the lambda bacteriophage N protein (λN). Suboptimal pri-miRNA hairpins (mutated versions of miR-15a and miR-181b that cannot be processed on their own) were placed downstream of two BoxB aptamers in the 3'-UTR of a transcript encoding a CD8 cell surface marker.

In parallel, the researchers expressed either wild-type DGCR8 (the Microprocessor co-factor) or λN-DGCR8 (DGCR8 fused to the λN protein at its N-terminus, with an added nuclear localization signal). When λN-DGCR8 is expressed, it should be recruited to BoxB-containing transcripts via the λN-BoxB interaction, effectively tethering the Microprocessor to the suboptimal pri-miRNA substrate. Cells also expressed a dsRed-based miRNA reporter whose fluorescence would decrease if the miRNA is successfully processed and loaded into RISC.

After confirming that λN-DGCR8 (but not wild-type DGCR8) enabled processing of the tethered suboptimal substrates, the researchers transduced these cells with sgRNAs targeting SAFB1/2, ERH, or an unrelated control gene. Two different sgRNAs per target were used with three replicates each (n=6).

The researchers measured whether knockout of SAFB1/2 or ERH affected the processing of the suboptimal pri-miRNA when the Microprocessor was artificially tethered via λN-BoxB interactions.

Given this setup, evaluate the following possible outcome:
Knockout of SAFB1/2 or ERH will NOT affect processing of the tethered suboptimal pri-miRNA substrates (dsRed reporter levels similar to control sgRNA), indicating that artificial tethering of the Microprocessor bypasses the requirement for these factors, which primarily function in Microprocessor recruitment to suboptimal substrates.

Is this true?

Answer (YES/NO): NO